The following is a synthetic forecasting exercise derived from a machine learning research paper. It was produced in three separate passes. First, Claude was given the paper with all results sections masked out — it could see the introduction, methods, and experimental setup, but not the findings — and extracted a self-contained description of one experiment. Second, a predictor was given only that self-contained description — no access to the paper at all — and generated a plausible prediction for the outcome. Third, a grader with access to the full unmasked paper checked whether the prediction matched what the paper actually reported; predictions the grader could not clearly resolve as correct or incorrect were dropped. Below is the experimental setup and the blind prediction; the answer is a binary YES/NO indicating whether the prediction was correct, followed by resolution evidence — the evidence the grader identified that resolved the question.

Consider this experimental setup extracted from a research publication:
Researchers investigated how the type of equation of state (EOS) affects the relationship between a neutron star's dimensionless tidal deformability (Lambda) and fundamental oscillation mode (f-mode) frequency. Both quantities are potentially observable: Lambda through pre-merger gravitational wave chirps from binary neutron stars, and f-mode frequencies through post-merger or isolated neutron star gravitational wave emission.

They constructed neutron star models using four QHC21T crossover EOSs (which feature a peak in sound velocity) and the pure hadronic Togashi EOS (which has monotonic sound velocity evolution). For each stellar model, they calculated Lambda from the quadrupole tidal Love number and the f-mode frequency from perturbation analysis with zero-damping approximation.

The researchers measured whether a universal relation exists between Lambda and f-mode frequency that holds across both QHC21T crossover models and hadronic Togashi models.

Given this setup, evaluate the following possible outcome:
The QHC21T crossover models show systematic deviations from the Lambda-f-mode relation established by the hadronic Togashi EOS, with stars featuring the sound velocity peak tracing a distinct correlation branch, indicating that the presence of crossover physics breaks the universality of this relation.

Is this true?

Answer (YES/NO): NO